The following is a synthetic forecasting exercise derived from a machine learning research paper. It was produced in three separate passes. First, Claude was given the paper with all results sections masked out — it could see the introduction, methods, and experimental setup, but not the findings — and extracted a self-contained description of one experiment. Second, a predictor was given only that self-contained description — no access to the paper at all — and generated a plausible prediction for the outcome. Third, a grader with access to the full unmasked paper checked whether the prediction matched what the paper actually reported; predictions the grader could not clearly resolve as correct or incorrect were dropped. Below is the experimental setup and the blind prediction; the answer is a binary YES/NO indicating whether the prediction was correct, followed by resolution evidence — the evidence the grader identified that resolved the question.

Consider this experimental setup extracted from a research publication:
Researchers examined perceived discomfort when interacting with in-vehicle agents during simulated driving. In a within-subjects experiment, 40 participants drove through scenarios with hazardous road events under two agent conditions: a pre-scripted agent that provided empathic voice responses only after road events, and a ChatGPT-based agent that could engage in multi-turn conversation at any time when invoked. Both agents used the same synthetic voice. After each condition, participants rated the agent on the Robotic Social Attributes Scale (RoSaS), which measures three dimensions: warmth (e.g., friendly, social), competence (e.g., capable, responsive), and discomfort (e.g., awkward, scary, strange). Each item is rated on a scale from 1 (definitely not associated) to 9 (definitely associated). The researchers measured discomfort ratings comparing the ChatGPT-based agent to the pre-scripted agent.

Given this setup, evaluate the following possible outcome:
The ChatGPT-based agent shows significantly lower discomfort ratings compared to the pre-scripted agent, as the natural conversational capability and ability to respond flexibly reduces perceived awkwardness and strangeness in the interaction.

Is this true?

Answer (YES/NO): NO